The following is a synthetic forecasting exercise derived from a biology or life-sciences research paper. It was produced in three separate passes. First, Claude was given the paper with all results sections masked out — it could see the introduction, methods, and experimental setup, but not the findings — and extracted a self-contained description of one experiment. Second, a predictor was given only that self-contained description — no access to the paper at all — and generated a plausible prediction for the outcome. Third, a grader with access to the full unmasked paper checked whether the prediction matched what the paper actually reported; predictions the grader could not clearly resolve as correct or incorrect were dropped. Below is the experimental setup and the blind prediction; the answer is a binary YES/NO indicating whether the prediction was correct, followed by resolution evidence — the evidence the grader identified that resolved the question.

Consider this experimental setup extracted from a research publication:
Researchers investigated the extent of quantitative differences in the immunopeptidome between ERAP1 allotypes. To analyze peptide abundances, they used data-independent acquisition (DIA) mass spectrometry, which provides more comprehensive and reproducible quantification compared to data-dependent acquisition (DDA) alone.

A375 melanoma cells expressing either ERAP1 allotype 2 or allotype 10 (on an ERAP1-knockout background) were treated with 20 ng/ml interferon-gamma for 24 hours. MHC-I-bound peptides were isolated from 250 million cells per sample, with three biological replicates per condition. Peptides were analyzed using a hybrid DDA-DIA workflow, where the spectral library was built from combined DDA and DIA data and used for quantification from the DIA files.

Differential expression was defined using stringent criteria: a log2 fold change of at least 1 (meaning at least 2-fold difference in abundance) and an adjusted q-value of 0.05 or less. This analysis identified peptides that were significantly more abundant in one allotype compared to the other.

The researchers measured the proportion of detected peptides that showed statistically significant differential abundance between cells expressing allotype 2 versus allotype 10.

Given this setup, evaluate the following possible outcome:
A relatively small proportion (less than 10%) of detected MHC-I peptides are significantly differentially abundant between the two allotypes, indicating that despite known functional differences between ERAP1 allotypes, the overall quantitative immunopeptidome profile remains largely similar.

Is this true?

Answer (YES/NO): NO